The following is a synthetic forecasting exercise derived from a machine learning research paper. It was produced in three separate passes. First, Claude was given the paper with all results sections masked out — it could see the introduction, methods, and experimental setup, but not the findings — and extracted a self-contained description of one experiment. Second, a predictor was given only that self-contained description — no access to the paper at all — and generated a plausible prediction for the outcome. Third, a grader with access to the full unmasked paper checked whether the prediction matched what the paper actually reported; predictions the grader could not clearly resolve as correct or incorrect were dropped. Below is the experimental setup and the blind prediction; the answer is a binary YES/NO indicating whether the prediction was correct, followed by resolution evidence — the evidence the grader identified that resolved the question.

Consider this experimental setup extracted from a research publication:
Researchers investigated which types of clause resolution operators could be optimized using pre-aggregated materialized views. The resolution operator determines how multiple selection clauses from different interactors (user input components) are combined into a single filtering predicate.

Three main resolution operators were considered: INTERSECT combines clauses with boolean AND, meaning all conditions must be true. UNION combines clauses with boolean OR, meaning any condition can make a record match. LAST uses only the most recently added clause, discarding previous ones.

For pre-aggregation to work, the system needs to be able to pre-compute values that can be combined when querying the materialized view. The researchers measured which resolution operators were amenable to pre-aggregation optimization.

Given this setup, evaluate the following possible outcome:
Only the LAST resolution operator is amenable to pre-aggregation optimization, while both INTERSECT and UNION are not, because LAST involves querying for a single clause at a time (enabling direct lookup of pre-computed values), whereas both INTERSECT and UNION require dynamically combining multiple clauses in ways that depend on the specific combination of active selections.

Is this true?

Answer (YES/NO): NO